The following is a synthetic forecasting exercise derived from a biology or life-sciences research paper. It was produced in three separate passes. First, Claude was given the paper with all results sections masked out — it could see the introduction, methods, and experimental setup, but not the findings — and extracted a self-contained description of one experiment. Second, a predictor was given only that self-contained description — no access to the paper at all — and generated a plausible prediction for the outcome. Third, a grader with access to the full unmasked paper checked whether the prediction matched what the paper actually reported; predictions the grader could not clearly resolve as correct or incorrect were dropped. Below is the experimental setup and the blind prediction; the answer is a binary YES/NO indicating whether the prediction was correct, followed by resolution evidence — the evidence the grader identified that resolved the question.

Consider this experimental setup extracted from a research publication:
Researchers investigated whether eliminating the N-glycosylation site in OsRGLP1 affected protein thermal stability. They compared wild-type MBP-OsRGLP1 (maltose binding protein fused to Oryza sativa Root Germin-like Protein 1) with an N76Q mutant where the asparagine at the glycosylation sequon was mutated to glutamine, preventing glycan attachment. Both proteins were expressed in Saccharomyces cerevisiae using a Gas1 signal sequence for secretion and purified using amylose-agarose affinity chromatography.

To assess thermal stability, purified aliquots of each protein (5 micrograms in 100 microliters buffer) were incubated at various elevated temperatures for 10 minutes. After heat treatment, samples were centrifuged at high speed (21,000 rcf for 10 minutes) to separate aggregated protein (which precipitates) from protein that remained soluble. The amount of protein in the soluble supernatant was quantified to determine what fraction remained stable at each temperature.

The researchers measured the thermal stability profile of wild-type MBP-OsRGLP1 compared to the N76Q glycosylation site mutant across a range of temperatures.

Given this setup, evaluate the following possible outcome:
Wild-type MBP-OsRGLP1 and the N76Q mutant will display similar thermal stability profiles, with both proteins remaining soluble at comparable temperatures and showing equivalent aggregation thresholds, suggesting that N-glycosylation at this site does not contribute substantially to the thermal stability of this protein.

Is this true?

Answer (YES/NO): YES